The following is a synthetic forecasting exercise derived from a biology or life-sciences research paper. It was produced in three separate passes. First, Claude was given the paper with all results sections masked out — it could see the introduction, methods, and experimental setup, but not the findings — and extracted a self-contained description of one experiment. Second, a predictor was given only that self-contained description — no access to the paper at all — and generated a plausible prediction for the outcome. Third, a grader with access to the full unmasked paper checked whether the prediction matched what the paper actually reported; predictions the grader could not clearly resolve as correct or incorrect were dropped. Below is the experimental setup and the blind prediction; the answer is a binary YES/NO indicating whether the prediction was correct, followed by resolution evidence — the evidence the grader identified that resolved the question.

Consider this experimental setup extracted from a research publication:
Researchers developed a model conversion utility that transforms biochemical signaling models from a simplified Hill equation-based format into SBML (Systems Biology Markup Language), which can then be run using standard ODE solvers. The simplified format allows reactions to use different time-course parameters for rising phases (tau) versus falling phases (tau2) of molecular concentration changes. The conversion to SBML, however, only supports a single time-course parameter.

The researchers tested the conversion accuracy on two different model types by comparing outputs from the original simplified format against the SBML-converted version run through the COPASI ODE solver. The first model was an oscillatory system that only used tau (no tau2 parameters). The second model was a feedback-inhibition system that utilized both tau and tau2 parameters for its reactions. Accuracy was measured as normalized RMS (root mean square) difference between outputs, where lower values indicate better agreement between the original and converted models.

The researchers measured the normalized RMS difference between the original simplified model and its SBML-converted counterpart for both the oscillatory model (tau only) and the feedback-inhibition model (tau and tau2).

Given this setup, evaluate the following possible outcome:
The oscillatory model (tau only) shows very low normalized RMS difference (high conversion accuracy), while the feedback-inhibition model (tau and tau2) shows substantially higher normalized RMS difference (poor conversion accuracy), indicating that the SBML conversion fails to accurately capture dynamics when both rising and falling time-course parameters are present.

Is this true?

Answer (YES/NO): YES